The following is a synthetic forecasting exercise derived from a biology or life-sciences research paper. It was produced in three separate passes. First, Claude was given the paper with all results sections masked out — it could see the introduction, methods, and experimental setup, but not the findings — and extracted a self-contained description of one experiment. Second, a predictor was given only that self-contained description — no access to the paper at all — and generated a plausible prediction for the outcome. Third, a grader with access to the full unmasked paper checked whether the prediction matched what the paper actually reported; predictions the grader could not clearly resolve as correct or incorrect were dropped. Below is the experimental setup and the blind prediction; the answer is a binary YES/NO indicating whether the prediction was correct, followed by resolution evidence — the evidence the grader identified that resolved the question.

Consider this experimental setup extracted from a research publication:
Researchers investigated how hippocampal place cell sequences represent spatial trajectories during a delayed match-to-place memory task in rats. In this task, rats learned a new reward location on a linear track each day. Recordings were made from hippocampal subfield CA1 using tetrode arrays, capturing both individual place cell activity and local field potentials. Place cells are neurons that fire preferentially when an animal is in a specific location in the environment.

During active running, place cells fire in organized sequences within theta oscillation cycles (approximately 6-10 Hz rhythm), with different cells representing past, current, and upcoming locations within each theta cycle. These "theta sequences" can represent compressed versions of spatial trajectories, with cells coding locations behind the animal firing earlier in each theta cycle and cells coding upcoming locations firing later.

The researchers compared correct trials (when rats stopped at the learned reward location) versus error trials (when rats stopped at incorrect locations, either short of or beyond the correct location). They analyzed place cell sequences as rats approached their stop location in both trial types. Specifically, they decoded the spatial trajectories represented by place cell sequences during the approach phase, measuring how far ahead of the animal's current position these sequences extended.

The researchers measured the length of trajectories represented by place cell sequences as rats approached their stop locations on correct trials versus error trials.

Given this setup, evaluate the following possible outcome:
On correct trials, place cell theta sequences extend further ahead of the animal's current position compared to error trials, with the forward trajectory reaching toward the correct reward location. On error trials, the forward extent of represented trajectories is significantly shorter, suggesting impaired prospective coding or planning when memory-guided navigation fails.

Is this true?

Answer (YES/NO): YES